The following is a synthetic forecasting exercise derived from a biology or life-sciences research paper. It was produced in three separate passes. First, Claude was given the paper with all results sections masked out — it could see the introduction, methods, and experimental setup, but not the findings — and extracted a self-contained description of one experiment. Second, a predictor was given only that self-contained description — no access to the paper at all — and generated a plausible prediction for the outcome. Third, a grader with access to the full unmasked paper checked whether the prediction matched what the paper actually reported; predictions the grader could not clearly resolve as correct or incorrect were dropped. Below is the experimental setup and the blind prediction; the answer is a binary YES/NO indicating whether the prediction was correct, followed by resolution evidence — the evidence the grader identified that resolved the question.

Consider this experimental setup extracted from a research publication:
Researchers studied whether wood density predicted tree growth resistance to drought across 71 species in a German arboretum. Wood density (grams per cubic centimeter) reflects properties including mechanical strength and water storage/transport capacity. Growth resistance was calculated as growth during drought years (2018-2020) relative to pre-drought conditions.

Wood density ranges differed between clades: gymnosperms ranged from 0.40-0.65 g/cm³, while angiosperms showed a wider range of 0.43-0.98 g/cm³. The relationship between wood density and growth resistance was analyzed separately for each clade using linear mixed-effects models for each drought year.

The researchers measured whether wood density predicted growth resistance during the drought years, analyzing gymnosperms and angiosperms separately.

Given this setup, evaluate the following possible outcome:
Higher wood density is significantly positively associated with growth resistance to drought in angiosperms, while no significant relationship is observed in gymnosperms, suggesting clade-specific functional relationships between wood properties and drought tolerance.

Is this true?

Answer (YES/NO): YES